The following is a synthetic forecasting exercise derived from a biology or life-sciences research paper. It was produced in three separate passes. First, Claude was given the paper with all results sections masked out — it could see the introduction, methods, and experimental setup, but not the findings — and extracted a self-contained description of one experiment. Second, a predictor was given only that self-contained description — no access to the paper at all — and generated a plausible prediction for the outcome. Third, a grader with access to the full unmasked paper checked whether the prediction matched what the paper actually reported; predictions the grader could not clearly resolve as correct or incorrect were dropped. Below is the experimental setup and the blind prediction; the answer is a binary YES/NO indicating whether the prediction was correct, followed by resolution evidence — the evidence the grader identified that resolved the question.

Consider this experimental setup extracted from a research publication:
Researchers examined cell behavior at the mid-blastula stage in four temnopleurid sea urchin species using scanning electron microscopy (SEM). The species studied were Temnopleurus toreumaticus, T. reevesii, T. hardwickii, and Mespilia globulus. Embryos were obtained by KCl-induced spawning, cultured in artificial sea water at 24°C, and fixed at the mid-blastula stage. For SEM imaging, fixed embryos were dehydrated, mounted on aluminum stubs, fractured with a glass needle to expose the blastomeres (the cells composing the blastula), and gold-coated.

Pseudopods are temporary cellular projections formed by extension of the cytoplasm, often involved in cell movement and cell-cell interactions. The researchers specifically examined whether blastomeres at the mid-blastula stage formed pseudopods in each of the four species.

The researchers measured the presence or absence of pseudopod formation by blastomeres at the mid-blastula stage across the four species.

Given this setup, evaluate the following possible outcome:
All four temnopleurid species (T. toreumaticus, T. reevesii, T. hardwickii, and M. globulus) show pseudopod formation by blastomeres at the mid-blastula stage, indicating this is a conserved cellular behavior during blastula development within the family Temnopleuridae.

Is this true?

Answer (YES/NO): NO